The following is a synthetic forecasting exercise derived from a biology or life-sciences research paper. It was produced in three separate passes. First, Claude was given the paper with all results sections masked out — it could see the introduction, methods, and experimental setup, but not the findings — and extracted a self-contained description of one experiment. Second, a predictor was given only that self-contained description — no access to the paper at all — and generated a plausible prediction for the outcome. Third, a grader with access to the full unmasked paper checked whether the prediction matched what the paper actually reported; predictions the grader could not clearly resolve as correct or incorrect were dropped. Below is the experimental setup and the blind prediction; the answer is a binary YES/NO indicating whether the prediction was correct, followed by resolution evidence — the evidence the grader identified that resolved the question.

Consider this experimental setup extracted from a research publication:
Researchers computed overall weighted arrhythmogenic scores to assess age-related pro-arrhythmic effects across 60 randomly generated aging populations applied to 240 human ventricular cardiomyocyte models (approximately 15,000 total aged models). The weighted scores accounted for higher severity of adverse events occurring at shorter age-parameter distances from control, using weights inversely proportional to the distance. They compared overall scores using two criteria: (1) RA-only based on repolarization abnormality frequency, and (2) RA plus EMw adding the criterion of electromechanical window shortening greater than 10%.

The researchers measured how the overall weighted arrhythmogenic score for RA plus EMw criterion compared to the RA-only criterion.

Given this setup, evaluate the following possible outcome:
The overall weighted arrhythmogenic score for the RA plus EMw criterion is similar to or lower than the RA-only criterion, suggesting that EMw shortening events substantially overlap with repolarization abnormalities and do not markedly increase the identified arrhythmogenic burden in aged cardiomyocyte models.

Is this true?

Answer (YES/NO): NO